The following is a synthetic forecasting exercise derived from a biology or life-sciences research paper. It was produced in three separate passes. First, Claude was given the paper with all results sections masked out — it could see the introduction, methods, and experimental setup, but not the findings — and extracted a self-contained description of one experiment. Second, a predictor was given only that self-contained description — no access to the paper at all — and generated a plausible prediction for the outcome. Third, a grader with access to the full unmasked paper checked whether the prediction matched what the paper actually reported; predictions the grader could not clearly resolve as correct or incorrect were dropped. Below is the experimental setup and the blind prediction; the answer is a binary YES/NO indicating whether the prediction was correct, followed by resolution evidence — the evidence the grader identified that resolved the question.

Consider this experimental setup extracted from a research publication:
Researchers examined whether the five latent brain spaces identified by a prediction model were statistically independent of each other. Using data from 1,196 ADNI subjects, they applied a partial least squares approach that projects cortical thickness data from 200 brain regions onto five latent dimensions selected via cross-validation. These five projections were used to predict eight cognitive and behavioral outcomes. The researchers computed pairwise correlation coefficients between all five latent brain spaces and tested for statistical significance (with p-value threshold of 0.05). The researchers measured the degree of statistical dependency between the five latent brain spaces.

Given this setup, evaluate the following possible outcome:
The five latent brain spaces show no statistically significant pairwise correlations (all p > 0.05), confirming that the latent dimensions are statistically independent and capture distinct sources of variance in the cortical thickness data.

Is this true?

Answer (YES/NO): NO